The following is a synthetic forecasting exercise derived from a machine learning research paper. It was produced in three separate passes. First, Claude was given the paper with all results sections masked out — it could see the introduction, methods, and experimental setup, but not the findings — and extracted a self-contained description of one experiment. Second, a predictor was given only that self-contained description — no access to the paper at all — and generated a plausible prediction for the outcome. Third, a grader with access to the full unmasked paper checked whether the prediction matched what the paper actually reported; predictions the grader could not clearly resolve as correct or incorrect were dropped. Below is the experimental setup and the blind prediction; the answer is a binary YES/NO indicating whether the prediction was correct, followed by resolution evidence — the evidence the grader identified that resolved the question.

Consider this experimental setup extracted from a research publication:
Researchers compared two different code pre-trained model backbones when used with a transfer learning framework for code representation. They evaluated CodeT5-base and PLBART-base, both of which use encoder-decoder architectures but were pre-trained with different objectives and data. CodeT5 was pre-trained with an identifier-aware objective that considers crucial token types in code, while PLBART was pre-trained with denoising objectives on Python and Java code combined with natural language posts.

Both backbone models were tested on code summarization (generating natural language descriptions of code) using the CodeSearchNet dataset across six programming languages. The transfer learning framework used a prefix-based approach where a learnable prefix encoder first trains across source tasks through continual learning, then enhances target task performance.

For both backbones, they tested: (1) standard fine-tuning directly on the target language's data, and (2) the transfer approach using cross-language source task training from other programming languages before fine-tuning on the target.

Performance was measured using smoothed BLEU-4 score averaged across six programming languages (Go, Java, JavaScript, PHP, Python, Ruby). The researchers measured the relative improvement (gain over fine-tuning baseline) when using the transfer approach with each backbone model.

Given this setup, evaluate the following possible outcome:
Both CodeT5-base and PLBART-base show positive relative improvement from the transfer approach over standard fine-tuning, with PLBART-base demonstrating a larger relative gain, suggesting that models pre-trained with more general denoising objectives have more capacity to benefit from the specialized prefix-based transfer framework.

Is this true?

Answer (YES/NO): NO